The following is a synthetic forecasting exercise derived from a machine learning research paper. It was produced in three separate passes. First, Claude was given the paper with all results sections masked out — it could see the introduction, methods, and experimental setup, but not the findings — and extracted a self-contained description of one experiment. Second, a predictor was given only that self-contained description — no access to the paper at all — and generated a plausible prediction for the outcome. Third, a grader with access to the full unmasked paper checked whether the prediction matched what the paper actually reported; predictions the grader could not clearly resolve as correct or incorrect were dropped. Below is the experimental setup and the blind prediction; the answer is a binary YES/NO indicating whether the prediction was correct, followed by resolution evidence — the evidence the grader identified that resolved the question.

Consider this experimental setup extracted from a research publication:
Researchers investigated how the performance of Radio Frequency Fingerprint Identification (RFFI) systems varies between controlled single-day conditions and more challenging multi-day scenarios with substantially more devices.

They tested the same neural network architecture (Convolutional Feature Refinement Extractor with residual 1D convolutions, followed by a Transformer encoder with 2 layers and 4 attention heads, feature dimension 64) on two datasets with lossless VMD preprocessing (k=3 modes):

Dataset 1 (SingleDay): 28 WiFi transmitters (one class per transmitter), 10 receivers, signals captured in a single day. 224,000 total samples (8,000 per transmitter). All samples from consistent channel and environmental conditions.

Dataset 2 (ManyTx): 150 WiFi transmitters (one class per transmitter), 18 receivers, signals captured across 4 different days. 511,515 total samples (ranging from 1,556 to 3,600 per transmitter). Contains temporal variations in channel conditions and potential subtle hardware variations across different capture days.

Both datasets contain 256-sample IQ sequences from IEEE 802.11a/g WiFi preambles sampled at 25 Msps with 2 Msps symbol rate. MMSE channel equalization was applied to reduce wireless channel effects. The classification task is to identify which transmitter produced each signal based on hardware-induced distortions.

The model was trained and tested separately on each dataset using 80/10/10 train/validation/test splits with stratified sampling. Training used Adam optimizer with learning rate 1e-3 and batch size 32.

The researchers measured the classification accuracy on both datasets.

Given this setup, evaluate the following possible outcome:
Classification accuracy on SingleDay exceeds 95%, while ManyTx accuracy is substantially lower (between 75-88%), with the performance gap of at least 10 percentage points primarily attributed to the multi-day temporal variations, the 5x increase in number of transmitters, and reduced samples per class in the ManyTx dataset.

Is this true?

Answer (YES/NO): NO